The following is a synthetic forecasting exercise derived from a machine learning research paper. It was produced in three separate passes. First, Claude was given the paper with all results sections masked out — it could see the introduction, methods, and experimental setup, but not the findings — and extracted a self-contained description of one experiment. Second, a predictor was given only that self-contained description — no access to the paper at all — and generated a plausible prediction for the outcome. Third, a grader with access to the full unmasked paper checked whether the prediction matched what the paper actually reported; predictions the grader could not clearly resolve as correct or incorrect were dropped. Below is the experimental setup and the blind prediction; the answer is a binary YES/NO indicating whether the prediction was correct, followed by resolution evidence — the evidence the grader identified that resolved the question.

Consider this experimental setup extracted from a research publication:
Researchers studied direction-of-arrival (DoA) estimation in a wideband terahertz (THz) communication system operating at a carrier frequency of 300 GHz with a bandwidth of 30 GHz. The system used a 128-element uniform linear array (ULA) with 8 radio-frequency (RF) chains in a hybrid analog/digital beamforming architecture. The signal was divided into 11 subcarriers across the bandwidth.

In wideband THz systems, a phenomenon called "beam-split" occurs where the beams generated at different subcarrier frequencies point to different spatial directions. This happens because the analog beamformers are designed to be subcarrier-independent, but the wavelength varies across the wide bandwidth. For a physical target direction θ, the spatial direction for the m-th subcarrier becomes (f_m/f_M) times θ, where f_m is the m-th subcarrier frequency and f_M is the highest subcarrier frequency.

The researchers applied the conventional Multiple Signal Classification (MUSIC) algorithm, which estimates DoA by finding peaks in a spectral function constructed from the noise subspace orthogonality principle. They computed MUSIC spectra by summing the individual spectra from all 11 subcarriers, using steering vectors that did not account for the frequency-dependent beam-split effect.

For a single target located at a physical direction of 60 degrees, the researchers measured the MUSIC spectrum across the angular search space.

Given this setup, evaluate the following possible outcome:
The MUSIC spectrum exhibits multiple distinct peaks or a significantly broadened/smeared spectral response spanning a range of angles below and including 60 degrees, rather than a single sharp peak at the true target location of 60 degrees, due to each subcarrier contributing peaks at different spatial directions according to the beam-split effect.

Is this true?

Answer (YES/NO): YES